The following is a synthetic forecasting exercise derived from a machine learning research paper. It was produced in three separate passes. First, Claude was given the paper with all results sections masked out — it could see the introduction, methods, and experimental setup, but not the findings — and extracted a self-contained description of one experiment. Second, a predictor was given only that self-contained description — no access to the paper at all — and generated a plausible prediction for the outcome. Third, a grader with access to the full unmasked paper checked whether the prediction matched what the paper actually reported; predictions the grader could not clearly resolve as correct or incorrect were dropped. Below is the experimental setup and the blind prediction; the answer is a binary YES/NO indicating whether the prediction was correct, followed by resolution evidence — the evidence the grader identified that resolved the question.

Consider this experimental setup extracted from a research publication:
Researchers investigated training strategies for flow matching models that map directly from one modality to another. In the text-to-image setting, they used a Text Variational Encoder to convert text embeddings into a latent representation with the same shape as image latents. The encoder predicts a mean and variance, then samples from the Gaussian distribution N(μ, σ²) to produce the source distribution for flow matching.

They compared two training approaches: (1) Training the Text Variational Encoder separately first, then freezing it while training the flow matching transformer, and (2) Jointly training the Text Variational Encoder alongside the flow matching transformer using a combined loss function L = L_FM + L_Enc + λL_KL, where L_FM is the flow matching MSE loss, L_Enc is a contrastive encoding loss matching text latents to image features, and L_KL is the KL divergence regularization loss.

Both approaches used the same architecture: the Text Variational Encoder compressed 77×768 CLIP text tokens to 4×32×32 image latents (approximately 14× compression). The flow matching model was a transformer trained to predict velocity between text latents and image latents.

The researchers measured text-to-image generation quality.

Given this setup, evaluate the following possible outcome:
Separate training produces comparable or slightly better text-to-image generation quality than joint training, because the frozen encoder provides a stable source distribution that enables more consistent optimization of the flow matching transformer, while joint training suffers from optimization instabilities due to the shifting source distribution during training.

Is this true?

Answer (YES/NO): NO